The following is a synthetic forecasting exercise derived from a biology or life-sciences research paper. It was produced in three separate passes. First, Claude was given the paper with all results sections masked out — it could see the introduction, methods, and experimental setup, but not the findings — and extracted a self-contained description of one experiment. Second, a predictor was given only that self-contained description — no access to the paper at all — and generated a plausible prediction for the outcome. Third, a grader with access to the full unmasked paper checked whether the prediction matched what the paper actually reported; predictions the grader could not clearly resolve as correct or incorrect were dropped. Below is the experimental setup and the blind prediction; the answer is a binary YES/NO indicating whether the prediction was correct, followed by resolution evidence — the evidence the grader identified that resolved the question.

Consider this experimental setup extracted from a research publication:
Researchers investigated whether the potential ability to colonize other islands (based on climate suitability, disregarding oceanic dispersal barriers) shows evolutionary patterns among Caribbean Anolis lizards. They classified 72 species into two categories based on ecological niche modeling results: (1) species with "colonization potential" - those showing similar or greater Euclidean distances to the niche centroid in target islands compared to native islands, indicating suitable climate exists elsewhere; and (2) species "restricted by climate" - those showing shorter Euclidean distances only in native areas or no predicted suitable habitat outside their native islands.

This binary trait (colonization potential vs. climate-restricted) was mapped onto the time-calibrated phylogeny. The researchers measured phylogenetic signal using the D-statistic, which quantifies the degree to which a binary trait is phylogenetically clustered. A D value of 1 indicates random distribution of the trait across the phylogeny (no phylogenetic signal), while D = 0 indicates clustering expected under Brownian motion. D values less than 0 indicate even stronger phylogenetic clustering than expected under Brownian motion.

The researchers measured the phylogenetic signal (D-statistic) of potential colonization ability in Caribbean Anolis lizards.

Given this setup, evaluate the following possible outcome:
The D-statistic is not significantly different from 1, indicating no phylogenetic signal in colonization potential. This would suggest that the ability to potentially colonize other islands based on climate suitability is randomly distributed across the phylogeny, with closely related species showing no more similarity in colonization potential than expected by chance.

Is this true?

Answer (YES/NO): NO